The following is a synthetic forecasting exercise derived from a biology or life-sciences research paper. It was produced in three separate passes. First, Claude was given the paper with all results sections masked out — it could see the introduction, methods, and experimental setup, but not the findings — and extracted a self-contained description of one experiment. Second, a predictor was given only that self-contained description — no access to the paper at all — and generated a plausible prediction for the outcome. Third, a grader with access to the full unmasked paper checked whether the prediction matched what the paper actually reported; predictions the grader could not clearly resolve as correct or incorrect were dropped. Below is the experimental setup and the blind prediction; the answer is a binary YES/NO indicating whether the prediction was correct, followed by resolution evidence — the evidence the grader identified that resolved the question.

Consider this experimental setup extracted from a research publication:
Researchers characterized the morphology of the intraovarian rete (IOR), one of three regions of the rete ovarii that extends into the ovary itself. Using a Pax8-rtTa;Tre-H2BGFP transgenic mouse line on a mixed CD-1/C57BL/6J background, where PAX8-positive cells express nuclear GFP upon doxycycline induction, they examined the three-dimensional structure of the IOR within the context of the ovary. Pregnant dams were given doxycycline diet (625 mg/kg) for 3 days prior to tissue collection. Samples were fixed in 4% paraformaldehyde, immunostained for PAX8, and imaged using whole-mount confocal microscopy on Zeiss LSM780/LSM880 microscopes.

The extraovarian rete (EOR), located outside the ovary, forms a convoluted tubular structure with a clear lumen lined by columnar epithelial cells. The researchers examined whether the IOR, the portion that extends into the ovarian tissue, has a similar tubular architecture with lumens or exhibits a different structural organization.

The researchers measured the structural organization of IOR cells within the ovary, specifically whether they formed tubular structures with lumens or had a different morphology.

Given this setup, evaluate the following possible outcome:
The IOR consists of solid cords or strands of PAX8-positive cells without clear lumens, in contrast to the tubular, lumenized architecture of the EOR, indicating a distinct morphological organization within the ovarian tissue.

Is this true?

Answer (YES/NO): YES